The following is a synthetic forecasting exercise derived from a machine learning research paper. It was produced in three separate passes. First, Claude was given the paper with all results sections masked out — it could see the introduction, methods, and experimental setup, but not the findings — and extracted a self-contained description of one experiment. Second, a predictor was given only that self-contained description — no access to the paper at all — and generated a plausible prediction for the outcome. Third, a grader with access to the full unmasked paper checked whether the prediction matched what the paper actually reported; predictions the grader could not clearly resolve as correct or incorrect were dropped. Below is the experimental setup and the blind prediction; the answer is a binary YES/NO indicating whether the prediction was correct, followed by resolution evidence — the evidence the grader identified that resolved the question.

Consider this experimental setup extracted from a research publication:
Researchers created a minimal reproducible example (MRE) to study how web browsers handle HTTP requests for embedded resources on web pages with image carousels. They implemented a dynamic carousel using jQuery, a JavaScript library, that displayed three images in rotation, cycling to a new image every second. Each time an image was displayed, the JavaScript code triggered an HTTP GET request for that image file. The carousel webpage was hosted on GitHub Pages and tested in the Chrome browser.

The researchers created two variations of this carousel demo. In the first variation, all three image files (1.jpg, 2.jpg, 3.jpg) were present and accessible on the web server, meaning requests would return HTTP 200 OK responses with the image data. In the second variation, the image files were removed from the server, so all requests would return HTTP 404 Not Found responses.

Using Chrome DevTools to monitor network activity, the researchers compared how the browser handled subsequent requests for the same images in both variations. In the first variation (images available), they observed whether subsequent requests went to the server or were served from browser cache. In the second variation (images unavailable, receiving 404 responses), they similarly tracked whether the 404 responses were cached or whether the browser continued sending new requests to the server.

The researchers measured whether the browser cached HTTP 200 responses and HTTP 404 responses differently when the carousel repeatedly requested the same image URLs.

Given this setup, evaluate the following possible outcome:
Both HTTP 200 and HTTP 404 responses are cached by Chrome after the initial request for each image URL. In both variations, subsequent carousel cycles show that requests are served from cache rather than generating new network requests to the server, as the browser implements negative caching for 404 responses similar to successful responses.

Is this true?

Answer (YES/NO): NO